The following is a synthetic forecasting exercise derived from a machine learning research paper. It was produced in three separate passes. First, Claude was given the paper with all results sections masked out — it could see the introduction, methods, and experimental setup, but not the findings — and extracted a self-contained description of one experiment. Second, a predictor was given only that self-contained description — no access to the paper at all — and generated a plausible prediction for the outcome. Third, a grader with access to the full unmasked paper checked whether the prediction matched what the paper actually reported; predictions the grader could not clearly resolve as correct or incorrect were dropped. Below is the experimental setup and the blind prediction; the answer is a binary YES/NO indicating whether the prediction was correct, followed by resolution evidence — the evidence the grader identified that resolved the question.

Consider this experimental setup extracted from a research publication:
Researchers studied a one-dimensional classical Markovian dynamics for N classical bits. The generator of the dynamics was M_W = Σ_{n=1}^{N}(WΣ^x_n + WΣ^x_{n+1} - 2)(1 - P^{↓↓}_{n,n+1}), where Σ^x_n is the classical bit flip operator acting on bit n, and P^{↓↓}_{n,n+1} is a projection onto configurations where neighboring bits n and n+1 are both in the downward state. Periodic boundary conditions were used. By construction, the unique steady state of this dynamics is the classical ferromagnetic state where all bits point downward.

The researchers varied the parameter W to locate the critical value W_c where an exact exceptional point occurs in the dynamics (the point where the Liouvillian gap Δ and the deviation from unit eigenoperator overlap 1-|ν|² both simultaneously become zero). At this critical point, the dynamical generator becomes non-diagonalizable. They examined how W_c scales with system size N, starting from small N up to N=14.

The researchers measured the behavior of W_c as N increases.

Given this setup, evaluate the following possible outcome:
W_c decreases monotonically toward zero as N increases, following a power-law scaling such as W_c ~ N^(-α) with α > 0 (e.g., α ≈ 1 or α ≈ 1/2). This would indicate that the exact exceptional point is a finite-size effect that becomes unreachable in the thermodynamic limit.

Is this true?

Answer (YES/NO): NO